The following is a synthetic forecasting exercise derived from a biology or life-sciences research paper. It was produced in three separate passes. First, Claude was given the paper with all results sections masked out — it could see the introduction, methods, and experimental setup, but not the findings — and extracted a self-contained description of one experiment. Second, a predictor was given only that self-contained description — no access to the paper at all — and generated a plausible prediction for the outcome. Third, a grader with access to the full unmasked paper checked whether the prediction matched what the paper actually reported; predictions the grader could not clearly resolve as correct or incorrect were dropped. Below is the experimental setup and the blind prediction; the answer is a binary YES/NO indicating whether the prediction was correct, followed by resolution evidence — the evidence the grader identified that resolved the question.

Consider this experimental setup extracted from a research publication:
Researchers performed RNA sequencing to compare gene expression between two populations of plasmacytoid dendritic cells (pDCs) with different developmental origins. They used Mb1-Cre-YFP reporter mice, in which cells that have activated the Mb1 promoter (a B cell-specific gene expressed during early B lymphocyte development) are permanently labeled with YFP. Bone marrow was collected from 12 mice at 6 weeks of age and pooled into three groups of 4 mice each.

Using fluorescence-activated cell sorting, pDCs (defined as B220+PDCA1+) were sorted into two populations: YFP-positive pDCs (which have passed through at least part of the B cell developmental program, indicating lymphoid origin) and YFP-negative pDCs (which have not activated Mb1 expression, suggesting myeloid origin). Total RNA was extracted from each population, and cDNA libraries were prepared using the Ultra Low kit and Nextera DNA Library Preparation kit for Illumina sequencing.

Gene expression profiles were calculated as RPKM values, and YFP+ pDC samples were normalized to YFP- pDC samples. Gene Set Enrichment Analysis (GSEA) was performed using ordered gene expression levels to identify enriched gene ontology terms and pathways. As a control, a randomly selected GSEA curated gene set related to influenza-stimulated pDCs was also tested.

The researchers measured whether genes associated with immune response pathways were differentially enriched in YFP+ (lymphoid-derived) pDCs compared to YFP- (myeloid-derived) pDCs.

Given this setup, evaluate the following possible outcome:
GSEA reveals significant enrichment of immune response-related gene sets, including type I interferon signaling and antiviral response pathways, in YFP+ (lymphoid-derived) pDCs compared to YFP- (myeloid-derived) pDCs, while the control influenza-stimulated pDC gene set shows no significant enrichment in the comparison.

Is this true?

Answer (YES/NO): NO